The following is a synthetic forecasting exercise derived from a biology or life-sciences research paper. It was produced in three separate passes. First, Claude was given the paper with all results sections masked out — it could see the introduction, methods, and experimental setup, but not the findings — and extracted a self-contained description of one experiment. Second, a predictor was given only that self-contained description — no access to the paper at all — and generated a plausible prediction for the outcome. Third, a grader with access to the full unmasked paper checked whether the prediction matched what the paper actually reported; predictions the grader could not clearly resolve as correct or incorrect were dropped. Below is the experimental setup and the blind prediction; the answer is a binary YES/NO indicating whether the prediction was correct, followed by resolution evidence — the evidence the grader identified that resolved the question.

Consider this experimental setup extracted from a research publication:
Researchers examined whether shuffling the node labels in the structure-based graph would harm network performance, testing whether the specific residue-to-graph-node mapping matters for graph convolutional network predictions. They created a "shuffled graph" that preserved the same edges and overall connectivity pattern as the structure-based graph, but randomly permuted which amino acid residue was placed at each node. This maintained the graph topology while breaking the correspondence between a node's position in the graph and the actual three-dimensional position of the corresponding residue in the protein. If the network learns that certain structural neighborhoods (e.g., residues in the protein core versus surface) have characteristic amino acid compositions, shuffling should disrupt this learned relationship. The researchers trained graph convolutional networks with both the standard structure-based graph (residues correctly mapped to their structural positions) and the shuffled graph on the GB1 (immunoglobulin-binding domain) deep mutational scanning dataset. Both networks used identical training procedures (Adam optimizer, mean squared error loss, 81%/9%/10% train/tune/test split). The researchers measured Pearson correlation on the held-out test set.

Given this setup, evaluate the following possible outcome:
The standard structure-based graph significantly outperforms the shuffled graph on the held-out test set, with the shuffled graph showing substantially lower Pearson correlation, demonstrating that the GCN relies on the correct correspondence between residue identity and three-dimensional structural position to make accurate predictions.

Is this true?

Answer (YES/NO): NO